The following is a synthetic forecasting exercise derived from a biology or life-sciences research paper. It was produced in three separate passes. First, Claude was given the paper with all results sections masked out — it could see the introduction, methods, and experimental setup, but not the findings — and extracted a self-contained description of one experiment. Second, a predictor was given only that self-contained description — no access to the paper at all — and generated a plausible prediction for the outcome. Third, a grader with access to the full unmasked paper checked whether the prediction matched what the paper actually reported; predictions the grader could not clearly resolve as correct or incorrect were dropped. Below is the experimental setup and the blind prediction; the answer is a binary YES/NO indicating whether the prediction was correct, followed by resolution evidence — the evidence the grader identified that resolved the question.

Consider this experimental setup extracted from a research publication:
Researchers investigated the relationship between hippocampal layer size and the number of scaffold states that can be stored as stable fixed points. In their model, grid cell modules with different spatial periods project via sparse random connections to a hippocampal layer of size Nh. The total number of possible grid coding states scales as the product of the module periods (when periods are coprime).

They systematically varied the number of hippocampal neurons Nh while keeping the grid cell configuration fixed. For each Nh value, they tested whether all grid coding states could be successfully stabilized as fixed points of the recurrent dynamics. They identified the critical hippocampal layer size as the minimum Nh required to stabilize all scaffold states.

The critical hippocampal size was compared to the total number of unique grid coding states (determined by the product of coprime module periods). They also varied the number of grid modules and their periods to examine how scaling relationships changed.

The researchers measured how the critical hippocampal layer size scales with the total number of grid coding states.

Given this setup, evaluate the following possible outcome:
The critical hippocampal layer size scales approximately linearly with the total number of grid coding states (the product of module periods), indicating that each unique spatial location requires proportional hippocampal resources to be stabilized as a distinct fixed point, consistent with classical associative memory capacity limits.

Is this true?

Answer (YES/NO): NO